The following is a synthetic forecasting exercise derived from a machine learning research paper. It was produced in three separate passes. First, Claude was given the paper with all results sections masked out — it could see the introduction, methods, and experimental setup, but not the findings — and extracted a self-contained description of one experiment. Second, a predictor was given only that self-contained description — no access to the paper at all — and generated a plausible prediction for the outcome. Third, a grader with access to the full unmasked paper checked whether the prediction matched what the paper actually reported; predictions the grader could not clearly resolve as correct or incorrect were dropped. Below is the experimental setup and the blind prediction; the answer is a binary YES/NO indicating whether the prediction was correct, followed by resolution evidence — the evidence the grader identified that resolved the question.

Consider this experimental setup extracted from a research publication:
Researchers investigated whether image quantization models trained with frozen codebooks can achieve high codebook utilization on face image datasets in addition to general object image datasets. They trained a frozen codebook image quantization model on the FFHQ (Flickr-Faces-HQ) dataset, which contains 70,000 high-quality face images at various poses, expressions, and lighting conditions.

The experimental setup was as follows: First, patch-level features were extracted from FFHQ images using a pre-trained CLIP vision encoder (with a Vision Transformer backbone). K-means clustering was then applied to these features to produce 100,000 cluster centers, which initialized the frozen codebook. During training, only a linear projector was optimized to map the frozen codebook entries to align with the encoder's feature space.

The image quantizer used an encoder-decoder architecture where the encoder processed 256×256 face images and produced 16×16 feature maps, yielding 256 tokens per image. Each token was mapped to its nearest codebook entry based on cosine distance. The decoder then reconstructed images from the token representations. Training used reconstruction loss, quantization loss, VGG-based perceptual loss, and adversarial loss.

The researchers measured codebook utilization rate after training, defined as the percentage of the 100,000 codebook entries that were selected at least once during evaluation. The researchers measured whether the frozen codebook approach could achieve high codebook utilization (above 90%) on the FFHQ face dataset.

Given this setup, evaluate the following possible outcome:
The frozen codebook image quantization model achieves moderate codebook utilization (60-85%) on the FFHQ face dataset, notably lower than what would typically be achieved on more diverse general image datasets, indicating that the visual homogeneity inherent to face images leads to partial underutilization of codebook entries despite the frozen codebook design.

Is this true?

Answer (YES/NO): NO